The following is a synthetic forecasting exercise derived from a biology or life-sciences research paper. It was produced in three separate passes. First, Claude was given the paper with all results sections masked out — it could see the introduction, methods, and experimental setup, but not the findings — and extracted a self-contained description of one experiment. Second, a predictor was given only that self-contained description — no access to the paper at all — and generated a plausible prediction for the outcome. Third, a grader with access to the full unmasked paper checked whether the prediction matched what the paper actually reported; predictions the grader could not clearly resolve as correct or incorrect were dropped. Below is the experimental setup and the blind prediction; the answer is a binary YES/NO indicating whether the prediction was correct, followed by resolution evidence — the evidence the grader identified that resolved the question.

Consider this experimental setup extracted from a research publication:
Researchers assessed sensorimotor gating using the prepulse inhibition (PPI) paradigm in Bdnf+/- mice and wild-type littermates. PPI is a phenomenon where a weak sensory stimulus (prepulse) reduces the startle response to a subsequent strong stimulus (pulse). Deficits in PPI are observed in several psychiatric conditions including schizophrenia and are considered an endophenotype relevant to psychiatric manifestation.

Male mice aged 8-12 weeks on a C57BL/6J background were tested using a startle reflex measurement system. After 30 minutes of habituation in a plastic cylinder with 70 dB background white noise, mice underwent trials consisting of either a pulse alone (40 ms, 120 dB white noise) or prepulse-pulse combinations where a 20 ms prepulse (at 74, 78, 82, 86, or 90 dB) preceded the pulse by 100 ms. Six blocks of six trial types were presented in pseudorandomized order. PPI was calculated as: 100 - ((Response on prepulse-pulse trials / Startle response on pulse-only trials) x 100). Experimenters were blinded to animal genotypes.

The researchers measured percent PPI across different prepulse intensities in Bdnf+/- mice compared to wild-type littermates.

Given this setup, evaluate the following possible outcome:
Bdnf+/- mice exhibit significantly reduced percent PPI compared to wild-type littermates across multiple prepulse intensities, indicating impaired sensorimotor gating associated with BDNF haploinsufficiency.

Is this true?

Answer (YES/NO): YES